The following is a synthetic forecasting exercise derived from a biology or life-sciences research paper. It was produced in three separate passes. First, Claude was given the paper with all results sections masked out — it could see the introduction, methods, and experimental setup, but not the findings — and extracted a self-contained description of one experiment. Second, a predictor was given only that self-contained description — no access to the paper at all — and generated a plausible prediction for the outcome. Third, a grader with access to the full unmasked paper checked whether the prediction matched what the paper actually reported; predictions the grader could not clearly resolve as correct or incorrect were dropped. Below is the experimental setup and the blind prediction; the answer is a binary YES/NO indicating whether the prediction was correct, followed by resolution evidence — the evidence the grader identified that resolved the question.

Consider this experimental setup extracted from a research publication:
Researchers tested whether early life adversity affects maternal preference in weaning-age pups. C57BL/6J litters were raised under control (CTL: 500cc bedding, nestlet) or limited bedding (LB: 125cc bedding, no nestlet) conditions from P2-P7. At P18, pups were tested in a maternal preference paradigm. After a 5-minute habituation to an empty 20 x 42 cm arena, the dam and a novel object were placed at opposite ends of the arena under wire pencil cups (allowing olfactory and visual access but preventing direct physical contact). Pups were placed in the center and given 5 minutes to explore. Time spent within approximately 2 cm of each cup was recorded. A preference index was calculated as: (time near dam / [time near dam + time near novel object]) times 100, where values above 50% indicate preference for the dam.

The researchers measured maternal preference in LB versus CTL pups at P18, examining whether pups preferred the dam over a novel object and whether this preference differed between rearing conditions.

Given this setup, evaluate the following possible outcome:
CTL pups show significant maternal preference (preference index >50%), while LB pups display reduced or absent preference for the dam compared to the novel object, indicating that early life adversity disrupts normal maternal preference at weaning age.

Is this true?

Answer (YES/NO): NO